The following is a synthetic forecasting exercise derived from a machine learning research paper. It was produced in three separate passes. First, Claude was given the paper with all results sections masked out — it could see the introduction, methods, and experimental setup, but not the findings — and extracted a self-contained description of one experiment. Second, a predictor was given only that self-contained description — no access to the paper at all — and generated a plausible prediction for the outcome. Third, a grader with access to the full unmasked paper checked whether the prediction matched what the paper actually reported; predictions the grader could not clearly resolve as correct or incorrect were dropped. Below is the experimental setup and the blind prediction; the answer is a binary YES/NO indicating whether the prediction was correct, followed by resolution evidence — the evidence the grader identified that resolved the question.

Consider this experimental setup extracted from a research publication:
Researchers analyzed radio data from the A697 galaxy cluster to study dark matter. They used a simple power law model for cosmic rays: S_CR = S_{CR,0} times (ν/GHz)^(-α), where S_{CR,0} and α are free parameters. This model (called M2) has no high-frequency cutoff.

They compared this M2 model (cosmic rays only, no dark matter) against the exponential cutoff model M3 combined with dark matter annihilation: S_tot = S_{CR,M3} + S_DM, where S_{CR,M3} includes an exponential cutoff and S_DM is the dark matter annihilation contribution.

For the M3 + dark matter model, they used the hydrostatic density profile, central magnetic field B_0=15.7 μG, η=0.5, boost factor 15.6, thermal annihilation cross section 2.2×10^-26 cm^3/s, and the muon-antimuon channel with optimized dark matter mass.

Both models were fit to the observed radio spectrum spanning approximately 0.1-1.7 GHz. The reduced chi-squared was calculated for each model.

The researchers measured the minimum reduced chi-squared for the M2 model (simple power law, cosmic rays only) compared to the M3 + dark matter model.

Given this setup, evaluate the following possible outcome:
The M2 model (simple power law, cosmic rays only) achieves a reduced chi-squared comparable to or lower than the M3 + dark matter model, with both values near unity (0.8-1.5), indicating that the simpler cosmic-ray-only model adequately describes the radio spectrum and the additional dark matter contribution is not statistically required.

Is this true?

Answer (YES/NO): NO